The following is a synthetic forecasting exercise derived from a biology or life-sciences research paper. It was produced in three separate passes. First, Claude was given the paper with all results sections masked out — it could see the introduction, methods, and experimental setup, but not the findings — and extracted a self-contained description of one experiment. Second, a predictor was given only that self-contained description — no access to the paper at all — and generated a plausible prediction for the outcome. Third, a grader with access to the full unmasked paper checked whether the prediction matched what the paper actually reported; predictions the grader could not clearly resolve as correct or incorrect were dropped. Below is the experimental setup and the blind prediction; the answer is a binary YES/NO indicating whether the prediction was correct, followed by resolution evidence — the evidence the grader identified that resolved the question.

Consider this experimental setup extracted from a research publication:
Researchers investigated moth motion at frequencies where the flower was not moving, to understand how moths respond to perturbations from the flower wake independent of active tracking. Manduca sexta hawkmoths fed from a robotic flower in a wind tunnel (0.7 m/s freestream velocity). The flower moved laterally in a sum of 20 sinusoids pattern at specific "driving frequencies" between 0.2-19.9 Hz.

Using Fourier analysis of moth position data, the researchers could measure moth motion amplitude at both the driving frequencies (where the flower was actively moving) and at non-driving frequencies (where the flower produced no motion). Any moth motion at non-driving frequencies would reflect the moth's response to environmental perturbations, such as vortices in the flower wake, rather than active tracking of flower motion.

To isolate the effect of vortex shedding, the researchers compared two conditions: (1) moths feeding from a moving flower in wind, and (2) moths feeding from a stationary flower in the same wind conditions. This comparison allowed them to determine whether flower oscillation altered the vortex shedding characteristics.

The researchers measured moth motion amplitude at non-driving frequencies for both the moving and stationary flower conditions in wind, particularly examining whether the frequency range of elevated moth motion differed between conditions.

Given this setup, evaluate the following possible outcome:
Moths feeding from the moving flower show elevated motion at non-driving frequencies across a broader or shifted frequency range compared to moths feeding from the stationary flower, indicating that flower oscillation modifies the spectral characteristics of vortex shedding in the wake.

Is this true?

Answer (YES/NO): NO